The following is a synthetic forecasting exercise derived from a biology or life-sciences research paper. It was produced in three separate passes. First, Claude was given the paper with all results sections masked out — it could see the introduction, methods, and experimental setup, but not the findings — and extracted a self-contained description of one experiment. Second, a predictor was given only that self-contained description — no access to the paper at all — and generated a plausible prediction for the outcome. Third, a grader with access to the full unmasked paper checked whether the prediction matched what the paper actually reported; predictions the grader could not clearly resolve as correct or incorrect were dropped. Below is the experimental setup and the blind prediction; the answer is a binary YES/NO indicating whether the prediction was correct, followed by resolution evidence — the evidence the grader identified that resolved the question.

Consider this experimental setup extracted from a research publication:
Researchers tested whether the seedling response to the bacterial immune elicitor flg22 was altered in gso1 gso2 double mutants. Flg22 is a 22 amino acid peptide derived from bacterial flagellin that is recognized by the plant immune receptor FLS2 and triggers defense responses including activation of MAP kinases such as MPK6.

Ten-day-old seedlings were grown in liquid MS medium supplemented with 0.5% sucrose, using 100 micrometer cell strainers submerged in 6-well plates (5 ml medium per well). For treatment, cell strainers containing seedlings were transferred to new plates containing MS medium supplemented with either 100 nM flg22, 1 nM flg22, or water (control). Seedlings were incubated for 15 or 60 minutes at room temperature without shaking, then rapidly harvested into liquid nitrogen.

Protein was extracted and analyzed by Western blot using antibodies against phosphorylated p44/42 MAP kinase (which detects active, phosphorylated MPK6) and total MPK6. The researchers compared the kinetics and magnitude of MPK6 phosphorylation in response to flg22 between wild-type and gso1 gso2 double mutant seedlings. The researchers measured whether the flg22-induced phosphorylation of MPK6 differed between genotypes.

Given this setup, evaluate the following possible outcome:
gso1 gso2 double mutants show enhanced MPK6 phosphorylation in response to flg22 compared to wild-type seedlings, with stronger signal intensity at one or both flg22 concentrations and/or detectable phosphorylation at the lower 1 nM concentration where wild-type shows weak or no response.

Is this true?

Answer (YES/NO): NO